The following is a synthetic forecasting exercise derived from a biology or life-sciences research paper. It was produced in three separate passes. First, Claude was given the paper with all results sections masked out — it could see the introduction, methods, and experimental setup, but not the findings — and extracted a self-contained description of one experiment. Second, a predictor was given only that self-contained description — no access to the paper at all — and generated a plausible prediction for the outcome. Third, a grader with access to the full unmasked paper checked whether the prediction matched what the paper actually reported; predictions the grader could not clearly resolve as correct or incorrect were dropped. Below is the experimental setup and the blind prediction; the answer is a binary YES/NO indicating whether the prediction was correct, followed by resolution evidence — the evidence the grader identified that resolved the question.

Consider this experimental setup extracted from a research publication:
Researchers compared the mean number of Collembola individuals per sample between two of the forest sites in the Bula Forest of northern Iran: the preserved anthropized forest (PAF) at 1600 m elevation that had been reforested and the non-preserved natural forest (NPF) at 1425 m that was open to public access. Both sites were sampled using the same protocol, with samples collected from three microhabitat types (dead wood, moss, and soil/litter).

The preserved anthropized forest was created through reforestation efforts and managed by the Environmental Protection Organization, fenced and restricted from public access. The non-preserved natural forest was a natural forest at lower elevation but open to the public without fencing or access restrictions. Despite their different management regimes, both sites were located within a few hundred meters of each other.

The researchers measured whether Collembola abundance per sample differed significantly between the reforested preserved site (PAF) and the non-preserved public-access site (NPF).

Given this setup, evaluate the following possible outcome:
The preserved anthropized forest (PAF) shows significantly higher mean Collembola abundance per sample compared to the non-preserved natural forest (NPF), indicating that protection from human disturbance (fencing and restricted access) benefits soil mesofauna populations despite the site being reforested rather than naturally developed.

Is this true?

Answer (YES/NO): NO